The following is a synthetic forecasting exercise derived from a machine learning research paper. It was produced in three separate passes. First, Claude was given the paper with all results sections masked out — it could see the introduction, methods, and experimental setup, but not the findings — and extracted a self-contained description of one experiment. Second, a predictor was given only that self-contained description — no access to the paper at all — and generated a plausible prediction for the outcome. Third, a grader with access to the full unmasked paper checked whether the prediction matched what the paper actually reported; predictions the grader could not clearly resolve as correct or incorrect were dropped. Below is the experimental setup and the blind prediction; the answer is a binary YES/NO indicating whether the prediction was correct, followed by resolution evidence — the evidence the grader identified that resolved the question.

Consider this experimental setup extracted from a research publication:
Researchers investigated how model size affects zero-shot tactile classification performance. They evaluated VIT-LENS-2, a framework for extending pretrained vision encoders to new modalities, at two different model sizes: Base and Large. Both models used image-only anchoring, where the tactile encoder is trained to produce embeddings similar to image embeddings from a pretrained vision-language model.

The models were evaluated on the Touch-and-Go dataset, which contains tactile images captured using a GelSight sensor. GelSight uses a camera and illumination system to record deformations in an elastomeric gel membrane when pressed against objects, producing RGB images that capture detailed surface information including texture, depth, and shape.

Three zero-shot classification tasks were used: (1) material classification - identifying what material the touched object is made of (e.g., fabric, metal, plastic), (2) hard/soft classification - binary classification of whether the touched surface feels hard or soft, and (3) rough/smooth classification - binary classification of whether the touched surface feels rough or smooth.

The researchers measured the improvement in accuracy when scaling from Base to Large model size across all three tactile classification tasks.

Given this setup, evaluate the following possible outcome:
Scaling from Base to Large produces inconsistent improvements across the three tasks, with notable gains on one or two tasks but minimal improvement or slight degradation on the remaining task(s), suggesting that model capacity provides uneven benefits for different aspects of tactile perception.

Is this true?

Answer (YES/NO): NO